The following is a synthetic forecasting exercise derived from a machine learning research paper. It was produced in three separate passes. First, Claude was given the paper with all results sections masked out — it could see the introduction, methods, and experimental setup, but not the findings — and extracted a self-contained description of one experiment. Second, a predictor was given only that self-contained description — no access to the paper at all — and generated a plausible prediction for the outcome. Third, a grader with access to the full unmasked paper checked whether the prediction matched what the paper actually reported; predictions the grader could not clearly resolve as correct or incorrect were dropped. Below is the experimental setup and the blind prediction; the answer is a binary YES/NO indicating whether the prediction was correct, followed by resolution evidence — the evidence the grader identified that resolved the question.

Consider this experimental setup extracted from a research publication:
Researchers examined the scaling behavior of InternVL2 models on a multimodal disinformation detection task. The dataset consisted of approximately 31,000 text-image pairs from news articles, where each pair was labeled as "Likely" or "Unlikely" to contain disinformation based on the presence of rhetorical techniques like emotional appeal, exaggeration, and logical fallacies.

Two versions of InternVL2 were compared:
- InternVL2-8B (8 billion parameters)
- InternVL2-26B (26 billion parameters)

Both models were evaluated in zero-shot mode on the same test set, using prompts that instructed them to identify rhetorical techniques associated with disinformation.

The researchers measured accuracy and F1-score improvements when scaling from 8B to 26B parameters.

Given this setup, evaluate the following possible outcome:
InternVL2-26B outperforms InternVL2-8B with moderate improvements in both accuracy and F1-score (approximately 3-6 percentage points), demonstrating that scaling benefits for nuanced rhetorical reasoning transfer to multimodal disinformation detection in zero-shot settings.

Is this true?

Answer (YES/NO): YES